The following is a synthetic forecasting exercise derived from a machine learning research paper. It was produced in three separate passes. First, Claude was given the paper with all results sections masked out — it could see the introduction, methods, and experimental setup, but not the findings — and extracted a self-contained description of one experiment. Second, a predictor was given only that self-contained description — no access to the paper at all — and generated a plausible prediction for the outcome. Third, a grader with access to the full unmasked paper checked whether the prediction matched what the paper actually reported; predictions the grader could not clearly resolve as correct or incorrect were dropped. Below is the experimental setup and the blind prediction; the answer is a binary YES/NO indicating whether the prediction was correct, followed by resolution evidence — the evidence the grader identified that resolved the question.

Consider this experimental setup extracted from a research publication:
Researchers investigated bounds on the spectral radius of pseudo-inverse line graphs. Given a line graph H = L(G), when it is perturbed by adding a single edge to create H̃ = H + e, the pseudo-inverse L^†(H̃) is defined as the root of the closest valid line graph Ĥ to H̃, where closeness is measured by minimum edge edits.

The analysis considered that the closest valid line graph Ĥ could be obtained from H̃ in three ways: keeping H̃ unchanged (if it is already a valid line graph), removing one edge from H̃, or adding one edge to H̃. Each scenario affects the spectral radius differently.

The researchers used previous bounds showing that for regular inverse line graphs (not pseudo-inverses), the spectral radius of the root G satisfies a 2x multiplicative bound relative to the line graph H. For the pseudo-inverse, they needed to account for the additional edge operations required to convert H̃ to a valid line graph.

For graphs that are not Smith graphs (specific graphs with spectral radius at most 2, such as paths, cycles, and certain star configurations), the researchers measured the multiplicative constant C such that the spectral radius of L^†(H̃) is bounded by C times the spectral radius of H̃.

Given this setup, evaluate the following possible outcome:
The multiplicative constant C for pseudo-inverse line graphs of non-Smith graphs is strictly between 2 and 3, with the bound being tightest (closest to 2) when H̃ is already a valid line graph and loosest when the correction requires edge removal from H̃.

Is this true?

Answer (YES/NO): NO